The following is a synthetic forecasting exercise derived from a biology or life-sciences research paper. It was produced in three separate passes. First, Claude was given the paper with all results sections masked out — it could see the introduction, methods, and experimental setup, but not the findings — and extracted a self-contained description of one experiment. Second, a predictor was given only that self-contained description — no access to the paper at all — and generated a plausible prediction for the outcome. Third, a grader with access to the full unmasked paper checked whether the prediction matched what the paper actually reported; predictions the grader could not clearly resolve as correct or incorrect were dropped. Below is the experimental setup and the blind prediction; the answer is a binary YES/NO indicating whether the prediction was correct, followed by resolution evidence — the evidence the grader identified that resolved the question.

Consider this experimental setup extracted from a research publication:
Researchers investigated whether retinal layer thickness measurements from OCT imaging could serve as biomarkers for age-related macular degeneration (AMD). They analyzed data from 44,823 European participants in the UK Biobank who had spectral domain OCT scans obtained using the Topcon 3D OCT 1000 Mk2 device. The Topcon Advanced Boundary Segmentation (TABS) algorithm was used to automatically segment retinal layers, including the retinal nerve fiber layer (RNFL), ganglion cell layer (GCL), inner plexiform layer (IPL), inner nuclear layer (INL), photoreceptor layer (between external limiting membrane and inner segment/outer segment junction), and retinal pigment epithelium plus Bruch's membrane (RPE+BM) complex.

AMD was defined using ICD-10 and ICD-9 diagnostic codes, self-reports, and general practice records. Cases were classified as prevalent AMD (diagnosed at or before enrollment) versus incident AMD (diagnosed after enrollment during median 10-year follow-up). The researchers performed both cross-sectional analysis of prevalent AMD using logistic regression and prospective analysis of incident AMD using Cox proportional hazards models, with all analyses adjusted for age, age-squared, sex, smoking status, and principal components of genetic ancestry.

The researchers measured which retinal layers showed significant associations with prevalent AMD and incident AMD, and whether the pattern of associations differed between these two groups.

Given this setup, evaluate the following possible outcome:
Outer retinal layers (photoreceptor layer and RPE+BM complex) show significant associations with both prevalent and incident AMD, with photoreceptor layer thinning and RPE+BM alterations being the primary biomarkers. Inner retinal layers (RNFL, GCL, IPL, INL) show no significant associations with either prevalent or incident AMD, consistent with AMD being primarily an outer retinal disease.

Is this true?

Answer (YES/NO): NO